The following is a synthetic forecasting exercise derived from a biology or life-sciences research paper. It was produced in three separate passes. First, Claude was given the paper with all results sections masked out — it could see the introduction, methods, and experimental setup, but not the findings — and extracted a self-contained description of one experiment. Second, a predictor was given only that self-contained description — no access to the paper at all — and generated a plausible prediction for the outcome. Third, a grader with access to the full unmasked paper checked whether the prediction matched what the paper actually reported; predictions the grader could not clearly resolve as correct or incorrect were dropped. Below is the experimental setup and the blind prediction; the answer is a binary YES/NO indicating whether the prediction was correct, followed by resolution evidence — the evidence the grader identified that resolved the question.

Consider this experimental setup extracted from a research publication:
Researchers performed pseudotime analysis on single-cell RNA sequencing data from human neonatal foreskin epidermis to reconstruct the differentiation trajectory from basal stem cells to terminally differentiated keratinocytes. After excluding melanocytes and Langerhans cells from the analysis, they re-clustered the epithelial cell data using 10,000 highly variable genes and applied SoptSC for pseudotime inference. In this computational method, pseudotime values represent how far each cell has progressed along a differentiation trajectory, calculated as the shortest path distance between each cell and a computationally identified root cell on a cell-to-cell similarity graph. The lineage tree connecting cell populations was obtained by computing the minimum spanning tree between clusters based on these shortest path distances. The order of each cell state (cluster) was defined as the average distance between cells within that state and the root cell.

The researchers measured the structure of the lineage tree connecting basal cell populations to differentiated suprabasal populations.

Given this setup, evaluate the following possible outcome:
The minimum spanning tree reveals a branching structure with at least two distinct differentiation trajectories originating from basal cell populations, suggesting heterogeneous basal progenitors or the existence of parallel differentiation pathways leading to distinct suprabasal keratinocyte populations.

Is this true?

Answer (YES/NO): NO